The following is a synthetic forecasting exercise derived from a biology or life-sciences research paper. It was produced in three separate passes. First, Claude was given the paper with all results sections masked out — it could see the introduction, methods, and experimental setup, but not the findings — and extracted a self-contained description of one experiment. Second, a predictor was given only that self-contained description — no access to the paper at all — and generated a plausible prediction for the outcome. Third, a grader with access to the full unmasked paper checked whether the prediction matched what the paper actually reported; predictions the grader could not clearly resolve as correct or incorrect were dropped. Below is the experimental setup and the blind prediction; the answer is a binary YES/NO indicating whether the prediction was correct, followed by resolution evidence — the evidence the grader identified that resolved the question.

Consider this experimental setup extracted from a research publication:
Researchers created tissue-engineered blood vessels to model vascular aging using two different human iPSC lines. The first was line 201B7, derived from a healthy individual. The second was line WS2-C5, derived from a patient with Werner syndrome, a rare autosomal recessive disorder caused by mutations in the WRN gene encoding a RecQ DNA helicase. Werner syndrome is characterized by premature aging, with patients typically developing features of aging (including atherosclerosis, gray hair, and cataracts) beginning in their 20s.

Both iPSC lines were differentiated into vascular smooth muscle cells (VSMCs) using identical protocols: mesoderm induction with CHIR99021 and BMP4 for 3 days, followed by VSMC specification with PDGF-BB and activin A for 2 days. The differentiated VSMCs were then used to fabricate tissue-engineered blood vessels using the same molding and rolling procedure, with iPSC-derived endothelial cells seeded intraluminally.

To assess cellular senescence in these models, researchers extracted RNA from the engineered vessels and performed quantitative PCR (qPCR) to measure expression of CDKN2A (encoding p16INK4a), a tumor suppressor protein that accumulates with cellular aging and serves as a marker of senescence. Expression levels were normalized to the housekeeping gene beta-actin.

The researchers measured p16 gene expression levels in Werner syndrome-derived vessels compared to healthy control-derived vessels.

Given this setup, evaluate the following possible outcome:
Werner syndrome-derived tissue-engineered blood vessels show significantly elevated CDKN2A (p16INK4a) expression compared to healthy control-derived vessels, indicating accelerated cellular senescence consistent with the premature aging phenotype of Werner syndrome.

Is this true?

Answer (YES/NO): NO